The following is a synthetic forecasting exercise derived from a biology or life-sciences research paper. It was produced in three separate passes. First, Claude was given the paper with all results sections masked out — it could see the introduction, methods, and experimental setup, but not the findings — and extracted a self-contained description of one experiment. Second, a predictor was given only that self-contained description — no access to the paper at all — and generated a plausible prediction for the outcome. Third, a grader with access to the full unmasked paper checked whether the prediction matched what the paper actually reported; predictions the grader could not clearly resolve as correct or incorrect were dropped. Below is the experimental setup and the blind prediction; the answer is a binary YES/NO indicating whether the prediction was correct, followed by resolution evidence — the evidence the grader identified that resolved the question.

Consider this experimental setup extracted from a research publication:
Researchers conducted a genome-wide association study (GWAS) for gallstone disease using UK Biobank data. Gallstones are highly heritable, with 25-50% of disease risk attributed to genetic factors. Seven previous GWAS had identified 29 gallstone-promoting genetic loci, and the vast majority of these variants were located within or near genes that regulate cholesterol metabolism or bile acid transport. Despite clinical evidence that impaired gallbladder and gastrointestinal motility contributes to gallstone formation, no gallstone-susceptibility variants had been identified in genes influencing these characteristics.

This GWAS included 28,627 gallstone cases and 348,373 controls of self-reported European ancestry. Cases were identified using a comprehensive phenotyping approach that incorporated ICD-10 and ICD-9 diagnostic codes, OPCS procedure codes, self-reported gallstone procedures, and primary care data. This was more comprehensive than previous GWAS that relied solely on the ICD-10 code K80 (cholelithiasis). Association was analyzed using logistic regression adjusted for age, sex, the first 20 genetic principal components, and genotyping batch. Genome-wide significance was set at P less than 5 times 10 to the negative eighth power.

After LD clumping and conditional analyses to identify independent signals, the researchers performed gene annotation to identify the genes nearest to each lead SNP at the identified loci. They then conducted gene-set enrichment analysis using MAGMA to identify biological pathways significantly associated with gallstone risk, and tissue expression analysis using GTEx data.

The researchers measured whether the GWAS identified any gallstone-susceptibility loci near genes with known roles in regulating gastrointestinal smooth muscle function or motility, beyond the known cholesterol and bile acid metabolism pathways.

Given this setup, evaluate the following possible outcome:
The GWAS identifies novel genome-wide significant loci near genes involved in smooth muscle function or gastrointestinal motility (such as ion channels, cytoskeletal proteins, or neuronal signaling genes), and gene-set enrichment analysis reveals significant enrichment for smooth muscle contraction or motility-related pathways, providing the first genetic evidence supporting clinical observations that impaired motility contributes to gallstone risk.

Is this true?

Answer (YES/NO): NO